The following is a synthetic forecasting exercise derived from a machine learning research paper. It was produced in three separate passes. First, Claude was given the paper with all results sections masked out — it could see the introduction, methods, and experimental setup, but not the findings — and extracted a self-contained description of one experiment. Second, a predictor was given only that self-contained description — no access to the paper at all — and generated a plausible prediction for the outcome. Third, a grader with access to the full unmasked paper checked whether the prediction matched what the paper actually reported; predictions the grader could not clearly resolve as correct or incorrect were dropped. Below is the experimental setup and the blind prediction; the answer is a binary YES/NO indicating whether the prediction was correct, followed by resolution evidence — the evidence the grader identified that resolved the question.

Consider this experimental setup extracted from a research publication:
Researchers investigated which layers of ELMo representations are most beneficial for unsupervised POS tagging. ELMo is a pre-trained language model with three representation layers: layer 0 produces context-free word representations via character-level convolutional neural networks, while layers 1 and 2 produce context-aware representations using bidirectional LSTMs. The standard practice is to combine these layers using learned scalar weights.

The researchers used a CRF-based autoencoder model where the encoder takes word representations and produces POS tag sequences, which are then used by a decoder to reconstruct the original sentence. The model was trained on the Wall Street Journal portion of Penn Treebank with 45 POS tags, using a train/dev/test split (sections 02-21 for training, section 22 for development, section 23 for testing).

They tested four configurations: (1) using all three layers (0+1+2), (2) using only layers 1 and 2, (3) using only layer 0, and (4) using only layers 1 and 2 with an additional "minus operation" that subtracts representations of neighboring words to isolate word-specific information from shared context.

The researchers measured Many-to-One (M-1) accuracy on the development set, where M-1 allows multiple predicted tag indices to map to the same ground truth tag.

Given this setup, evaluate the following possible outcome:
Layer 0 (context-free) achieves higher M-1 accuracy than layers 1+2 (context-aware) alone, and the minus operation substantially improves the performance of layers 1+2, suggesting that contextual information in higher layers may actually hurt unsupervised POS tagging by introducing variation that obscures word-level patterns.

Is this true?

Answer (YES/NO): NO